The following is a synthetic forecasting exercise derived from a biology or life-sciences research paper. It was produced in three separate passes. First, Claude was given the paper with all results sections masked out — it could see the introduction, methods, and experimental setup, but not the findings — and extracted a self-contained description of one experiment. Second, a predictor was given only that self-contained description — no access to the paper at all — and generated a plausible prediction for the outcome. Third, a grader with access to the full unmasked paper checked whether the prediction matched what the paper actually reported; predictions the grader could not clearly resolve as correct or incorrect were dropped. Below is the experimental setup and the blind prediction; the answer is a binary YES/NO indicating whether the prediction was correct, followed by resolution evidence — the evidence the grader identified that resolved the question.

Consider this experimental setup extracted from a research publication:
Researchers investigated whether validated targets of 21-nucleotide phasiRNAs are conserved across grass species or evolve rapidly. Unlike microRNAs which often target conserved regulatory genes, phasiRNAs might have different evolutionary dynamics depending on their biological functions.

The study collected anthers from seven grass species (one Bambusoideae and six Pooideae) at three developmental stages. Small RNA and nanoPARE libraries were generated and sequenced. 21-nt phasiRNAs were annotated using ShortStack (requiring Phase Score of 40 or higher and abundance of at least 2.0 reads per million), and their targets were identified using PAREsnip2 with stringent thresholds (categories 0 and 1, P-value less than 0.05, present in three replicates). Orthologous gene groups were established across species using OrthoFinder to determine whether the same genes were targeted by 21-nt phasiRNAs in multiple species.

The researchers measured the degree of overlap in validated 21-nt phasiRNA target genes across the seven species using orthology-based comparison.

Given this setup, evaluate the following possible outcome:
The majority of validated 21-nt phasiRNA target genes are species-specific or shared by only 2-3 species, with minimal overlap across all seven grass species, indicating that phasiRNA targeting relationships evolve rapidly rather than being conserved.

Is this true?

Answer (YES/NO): YES